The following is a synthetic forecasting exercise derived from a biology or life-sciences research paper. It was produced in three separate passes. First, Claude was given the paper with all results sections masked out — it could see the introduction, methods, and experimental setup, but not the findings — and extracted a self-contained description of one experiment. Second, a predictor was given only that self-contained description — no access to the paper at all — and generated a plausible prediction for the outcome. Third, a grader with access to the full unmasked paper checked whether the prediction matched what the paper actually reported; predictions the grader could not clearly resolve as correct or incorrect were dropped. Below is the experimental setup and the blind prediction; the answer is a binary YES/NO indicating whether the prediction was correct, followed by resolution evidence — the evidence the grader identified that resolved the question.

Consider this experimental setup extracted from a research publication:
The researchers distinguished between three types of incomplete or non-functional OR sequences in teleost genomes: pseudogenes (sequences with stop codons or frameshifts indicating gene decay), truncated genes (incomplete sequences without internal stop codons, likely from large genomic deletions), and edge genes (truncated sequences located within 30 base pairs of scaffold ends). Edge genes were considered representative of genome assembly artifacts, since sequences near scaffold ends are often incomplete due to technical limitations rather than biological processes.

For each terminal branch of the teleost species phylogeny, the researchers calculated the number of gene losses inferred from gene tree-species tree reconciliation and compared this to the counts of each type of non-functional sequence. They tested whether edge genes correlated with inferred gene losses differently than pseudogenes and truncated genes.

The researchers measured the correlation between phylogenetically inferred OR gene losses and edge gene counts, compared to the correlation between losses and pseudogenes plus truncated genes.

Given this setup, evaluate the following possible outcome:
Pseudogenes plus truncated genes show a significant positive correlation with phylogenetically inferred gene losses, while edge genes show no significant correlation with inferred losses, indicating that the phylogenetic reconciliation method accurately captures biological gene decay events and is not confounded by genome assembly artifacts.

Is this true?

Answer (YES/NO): YES